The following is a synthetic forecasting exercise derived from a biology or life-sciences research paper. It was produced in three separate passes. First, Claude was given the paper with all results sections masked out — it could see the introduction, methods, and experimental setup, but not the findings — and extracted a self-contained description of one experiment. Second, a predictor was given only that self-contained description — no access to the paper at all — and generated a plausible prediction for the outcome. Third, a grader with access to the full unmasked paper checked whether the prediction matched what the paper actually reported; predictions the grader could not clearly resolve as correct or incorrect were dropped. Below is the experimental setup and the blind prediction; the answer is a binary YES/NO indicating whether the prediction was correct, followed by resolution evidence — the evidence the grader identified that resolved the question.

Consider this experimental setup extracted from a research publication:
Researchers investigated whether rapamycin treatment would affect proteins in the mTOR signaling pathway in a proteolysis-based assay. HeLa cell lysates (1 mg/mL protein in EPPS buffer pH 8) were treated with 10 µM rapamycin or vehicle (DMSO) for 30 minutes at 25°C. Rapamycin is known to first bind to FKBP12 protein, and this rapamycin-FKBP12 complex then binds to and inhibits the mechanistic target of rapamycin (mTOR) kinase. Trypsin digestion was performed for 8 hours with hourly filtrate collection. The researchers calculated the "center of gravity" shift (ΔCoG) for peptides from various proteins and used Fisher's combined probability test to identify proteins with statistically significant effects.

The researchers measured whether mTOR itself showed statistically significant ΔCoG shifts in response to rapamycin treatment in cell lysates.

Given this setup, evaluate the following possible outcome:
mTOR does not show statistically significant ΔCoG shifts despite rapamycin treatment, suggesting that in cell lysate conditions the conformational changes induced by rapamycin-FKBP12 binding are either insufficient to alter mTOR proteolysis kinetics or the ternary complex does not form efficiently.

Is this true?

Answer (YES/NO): NO